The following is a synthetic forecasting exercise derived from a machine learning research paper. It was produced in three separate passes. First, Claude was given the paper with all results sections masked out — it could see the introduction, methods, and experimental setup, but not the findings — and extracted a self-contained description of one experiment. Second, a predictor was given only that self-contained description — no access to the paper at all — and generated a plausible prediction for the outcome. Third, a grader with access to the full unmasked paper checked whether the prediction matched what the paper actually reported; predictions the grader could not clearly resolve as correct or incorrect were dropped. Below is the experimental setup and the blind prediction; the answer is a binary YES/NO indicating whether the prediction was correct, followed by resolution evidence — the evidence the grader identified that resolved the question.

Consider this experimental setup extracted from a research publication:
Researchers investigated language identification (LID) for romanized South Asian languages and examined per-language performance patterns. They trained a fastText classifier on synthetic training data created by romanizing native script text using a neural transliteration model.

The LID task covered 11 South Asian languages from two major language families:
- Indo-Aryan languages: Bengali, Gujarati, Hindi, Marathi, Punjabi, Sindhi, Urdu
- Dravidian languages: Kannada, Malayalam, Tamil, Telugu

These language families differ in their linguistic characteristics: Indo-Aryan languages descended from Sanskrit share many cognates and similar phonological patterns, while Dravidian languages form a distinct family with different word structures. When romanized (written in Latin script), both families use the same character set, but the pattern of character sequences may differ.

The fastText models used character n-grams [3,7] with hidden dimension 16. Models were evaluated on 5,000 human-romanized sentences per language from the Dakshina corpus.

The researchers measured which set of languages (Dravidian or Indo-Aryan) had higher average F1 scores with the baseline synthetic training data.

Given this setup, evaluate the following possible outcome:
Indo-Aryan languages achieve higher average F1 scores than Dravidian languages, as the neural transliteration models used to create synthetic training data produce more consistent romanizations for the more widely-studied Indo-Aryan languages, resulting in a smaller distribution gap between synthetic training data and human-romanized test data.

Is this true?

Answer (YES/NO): NO